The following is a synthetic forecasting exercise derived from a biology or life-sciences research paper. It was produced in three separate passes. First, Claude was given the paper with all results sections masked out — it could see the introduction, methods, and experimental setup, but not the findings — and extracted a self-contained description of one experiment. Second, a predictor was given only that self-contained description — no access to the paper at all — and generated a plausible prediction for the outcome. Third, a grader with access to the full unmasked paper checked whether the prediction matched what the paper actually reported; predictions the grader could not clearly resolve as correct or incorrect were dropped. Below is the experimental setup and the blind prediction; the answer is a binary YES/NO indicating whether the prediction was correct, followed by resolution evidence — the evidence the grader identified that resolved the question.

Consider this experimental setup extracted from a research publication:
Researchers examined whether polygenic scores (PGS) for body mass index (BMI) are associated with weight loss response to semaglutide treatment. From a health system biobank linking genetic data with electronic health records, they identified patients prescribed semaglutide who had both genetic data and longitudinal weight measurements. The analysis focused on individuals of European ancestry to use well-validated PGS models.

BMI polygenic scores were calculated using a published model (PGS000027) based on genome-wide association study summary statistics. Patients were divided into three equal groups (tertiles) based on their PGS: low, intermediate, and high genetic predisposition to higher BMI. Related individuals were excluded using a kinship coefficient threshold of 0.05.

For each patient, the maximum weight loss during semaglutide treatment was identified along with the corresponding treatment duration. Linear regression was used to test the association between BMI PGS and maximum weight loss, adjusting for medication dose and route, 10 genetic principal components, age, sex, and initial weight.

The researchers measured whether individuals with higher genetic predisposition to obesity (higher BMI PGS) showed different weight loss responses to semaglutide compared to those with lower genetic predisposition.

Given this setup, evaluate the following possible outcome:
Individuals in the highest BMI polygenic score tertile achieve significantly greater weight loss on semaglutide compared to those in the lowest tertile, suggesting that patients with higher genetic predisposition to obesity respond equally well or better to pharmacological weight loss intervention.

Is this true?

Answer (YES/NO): NO